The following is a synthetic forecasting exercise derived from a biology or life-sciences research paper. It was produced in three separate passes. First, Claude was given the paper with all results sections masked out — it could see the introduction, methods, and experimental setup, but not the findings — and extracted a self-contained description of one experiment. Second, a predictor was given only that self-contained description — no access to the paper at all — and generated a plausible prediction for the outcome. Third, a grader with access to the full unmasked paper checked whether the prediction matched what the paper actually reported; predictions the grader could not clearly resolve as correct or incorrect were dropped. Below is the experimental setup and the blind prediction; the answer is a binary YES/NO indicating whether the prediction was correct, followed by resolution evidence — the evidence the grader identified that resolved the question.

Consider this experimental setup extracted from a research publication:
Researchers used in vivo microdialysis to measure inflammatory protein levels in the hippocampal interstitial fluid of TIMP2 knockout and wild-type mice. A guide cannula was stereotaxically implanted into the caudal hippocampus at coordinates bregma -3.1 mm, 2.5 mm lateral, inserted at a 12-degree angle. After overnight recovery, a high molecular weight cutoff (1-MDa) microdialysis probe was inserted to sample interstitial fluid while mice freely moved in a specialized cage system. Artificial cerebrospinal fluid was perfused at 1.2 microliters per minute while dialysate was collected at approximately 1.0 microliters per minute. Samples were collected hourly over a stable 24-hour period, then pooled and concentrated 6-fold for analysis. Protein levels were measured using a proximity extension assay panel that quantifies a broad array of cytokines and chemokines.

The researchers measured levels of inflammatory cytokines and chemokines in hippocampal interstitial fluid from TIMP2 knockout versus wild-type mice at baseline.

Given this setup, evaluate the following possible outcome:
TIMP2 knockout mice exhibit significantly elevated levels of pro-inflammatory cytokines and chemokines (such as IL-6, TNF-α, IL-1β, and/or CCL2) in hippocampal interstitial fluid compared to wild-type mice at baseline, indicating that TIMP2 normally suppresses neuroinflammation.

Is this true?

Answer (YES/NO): NO